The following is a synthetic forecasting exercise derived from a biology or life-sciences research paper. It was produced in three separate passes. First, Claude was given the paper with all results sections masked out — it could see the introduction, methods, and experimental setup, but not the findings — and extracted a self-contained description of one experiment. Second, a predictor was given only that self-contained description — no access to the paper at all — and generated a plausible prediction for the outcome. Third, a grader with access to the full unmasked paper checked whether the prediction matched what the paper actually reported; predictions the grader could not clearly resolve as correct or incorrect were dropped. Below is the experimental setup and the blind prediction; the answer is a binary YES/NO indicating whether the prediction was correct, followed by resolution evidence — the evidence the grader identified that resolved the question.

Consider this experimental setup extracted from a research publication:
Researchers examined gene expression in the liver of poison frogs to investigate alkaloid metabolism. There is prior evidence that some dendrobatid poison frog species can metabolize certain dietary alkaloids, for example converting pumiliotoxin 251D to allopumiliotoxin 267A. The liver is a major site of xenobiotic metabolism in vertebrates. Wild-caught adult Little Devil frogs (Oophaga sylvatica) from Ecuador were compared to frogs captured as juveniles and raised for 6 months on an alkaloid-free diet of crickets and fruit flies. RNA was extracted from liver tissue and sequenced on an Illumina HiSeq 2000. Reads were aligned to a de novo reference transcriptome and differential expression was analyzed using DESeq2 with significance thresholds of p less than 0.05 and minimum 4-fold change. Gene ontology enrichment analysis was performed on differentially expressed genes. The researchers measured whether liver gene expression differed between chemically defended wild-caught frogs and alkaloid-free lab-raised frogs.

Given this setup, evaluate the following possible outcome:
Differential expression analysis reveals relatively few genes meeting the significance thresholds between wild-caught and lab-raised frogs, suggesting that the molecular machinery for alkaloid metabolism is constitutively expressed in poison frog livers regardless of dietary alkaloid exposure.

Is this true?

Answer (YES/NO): NO